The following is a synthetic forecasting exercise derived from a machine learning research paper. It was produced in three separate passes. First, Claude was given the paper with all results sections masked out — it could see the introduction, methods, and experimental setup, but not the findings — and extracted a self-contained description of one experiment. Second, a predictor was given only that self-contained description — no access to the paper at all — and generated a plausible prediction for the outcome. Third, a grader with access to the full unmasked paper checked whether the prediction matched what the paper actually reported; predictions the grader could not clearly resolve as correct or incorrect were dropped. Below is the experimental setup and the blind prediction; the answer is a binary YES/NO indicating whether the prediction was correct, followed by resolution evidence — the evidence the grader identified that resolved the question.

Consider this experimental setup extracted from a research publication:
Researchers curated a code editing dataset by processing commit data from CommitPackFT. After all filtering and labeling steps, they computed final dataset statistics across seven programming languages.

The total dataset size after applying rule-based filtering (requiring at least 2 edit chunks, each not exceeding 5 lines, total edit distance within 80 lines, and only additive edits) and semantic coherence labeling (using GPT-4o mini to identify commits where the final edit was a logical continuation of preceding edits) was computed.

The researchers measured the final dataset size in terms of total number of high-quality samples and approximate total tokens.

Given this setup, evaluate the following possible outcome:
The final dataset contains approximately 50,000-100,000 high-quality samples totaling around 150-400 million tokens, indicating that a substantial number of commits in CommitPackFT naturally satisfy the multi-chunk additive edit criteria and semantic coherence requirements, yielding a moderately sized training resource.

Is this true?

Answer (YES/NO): NO